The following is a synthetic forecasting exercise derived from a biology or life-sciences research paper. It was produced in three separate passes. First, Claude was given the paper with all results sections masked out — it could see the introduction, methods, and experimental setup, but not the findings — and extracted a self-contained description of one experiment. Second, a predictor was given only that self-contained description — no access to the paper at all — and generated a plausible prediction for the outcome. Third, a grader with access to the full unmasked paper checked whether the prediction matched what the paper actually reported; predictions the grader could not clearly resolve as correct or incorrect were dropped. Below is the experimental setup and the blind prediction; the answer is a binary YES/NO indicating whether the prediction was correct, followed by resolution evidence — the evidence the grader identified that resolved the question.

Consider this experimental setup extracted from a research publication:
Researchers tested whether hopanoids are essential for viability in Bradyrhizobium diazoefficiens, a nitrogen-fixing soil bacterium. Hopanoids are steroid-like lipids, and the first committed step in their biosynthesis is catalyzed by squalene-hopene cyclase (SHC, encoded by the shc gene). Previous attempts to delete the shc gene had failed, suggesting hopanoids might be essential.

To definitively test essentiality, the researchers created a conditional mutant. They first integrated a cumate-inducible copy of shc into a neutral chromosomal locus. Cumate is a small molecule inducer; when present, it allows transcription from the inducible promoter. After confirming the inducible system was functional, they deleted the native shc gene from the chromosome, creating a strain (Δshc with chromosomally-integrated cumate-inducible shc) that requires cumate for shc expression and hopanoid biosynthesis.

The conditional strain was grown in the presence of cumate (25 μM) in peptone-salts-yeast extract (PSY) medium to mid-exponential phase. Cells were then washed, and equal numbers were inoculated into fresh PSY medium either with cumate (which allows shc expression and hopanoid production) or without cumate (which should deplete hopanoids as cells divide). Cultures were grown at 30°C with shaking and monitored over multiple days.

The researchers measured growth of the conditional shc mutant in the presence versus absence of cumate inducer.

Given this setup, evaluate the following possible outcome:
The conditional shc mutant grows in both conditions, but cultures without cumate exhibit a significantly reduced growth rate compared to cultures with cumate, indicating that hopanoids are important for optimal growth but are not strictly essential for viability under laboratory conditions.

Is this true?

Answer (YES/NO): NO